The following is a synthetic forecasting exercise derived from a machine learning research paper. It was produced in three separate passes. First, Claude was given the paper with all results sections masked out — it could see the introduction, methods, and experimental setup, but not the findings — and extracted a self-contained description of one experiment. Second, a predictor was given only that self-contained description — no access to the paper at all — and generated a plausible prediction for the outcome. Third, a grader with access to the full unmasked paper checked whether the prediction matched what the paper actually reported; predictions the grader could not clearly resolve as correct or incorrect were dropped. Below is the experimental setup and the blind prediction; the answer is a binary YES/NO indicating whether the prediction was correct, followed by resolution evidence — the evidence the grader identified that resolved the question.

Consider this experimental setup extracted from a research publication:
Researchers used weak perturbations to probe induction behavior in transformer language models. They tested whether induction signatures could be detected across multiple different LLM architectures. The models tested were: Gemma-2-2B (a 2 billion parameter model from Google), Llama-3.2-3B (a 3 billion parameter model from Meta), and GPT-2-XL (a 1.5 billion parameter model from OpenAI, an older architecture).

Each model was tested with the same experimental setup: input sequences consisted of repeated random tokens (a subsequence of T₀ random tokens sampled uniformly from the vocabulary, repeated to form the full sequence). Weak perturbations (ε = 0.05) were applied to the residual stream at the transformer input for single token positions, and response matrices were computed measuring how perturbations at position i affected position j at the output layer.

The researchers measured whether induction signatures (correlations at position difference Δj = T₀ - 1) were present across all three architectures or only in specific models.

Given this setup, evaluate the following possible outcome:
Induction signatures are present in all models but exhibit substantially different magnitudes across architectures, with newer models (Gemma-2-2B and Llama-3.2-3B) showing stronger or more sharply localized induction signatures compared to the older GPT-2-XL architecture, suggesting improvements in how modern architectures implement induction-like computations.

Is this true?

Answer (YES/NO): NO